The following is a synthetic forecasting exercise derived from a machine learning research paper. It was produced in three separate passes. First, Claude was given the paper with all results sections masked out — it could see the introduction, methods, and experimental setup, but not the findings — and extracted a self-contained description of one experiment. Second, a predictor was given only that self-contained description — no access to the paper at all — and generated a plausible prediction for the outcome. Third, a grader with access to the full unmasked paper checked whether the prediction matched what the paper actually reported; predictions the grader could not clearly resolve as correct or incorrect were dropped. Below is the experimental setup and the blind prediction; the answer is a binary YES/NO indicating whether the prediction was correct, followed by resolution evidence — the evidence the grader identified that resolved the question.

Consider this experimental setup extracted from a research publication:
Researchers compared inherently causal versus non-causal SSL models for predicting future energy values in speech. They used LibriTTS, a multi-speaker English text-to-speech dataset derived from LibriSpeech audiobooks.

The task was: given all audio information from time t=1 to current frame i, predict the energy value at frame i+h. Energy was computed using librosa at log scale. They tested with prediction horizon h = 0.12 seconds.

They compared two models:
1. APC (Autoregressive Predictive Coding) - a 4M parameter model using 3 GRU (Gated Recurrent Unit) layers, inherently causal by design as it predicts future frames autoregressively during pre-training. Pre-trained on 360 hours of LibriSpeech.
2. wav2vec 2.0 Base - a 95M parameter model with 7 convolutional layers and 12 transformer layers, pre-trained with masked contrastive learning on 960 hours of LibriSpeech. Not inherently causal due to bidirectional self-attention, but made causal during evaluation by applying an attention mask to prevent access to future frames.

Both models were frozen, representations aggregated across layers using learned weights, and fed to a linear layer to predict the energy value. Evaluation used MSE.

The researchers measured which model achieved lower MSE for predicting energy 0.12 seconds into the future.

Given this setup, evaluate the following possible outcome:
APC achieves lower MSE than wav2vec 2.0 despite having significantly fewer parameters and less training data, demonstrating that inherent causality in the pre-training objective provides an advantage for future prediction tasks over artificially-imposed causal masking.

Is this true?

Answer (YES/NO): NO